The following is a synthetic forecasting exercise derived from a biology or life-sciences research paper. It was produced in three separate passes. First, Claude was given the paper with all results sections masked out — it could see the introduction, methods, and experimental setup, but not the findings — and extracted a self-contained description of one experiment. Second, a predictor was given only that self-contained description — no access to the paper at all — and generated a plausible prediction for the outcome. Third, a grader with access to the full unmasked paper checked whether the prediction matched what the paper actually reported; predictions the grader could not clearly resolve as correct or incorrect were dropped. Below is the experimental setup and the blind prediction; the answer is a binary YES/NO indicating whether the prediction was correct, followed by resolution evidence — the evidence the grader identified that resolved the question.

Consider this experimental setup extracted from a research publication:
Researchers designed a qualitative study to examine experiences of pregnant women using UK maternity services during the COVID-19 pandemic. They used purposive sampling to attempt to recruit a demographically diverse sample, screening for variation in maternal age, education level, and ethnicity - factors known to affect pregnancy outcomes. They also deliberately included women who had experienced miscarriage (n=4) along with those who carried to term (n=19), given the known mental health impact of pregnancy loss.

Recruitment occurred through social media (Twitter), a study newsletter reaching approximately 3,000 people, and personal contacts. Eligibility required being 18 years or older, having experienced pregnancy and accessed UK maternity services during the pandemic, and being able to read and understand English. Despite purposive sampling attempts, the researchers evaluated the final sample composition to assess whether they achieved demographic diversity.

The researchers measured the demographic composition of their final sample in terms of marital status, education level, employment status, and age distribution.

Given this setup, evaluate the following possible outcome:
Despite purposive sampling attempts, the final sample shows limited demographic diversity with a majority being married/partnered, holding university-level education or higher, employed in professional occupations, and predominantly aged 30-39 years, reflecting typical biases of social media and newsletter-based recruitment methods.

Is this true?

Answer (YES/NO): YES